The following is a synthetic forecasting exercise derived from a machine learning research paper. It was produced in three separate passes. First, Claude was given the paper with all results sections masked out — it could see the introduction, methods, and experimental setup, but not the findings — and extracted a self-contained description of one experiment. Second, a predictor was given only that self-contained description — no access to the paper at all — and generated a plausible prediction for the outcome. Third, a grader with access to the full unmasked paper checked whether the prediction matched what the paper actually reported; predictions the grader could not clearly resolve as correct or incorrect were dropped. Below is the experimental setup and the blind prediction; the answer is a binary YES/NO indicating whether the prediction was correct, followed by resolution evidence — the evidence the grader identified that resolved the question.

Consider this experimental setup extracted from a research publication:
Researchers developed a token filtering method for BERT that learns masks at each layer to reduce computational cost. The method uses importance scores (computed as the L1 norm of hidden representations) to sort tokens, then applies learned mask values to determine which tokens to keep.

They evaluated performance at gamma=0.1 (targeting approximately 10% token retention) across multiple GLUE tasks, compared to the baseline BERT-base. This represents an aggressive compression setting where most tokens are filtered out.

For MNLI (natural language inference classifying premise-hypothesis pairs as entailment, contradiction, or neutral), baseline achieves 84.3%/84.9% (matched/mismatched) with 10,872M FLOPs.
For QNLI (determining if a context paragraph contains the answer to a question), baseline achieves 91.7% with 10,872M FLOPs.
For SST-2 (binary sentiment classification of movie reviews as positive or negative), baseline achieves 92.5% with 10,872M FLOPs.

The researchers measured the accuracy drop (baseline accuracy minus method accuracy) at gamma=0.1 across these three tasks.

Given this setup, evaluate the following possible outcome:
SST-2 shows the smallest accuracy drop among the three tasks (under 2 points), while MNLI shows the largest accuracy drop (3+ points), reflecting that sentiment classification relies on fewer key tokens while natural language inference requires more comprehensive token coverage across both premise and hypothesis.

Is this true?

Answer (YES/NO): NO